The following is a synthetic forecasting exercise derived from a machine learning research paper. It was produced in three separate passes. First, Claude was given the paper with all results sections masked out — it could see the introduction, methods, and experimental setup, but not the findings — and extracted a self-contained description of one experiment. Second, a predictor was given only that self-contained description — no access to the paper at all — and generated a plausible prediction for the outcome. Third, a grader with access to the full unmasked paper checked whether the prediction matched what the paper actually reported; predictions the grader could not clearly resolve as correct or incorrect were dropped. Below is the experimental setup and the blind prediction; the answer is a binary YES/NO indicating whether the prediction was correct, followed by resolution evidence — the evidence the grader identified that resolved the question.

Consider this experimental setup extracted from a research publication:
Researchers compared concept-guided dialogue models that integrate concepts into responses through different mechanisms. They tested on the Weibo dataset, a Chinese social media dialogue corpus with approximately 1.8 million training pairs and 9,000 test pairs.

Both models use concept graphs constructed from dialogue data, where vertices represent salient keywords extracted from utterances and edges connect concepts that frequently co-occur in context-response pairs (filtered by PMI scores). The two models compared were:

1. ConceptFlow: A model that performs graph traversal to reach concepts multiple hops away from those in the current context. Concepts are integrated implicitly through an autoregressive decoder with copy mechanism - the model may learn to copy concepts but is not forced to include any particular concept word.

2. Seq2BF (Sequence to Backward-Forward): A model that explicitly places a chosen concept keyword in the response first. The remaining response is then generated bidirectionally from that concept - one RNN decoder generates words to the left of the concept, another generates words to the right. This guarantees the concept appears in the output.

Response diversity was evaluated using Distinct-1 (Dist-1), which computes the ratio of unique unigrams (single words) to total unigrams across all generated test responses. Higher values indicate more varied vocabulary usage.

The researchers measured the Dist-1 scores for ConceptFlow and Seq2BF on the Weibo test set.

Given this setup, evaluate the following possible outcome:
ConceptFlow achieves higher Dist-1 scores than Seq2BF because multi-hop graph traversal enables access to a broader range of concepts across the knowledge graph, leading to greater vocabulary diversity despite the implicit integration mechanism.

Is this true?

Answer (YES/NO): NO